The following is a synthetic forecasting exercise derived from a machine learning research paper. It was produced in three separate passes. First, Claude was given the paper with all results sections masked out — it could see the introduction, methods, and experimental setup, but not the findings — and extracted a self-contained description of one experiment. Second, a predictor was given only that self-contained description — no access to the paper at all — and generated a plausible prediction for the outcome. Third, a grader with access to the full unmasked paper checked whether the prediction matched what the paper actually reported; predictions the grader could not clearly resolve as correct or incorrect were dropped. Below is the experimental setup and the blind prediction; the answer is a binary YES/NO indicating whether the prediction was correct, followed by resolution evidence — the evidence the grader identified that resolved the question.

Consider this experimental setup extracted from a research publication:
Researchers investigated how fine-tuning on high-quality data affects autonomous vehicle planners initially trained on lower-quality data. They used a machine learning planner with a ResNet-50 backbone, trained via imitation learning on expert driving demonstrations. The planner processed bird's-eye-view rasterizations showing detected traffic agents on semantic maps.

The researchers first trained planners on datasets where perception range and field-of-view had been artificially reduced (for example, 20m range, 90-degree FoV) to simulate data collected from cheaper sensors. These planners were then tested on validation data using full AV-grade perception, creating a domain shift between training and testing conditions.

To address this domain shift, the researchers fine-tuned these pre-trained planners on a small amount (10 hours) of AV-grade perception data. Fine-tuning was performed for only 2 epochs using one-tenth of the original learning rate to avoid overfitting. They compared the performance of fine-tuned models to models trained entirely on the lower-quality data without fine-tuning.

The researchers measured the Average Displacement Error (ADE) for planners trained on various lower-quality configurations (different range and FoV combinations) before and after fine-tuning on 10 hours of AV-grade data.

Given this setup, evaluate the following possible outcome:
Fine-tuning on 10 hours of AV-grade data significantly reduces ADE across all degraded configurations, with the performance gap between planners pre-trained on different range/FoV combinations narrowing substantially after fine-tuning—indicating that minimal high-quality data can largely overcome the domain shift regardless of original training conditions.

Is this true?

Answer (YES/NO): YES